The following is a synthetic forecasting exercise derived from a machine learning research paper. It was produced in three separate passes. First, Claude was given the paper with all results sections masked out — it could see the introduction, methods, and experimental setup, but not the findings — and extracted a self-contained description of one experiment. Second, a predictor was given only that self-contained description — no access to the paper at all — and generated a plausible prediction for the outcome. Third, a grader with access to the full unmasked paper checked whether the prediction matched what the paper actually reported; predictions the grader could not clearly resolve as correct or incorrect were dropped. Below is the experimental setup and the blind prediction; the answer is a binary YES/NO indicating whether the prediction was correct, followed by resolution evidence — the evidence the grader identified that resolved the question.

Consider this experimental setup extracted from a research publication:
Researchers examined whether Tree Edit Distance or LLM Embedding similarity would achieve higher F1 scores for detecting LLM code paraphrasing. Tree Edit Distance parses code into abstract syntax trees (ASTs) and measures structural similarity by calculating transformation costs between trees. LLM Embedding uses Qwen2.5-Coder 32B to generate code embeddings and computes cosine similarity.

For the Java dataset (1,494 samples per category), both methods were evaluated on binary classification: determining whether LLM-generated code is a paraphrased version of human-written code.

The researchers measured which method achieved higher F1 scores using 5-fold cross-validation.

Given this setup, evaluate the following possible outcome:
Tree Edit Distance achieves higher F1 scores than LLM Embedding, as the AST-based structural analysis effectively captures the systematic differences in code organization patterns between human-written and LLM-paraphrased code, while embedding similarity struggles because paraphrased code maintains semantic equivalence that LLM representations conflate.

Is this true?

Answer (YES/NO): YES